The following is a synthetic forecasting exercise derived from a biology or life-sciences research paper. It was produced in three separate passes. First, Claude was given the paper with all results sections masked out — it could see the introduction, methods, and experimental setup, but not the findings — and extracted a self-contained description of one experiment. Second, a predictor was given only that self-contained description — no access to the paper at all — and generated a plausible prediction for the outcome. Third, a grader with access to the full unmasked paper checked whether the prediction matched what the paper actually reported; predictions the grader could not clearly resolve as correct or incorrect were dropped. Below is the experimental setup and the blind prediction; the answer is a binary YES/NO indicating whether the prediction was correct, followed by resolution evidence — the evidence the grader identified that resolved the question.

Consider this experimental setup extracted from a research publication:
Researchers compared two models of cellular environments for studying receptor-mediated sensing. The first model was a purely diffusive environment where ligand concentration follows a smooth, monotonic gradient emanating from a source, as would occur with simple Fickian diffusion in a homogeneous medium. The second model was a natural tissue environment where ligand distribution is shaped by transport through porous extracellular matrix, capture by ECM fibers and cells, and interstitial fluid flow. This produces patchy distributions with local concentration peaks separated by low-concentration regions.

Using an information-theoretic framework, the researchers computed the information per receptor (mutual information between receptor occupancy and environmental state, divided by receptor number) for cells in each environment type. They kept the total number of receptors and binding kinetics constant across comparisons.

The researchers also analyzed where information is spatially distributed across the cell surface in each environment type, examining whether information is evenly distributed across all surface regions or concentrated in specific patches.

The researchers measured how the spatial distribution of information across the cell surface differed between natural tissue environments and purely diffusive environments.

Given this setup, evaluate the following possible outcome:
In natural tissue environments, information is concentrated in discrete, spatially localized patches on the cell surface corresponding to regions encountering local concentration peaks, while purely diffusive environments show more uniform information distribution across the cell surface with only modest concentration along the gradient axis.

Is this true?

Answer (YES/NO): YES